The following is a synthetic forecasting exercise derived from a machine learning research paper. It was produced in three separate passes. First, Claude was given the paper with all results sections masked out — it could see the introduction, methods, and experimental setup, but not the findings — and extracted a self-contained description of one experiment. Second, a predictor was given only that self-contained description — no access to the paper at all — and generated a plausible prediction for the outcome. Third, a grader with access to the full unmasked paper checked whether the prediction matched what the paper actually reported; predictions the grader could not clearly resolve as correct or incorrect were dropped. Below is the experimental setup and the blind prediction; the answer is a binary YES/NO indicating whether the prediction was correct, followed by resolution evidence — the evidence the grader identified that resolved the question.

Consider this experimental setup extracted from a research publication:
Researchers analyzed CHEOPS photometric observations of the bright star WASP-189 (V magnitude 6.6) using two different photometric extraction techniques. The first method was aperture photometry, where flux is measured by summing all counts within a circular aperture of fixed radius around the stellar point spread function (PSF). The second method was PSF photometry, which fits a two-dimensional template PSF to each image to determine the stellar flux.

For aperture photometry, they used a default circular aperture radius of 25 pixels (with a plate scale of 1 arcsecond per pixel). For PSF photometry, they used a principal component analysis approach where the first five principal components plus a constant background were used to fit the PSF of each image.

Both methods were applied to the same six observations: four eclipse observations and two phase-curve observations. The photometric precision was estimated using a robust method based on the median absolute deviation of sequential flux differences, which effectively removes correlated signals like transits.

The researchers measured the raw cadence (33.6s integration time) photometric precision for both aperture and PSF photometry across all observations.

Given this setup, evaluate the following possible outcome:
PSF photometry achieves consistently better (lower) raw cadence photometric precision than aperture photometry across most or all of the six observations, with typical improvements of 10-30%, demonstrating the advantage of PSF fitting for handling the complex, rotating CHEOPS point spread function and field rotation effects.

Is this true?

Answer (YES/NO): NO